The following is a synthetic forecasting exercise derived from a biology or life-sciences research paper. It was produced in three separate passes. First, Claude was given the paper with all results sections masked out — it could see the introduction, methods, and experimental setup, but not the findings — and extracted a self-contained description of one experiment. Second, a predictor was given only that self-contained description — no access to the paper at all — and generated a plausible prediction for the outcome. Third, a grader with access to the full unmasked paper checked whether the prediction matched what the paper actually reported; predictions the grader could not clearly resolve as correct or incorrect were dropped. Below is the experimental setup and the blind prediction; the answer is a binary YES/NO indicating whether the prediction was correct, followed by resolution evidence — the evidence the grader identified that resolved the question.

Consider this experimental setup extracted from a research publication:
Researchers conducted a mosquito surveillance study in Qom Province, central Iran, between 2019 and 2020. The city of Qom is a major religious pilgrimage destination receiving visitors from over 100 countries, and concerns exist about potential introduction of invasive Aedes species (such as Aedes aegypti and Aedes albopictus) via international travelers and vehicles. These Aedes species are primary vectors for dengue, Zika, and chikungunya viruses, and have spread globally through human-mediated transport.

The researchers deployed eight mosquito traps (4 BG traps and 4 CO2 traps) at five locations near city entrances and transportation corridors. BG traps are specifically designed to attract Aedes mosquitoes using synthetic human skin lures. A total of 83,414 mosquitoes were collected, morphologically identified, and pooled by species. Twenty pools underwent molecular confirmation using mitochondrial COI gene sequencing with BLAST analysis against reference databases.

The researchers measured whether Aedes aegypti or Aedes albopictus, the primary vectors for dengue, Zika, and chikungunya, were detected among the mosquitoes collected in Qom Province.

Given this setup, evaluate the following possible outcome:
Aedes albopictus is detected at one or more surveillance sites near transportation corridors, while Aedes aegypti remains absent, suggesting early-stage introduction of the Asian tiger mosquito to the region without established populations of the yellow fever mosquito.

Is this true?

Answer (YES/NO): NO